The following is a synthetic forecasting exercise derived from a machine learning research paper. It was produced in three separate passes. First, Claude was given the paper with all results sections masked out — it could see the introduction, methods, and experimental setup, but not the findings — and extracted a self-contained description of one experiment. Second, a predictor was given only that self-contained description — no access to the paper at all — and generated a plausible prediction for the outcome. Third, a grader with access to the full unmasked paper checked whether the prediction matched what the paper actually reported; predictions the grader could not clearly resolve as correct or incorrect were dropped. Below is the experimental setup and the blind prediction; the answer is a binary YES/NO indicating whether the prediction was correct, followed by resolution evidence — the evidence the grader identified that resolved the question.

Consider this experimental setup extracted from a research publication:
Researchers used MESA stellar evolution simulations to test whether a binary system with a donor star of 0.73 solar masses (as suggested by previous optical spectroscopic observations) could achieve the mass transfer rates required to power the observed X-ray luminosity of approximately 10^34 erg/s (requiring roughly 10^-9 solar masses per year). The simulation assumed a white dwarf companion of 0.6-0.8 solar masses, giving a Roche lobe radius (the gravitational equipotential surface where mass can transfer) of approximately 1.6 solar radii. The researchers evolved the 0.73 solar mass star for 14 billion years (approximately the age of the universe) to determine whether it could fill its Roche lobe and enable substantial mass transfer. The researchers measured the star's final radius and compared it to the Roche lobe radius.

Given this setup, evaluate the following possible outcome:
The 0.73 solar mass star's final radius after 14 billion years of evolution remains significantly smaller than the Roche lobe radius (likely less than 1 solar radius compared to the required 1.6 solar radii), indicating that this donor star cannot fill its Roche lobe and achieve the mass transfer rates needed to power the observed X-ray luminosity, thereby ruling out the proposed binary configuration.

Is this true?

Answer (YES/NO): YES